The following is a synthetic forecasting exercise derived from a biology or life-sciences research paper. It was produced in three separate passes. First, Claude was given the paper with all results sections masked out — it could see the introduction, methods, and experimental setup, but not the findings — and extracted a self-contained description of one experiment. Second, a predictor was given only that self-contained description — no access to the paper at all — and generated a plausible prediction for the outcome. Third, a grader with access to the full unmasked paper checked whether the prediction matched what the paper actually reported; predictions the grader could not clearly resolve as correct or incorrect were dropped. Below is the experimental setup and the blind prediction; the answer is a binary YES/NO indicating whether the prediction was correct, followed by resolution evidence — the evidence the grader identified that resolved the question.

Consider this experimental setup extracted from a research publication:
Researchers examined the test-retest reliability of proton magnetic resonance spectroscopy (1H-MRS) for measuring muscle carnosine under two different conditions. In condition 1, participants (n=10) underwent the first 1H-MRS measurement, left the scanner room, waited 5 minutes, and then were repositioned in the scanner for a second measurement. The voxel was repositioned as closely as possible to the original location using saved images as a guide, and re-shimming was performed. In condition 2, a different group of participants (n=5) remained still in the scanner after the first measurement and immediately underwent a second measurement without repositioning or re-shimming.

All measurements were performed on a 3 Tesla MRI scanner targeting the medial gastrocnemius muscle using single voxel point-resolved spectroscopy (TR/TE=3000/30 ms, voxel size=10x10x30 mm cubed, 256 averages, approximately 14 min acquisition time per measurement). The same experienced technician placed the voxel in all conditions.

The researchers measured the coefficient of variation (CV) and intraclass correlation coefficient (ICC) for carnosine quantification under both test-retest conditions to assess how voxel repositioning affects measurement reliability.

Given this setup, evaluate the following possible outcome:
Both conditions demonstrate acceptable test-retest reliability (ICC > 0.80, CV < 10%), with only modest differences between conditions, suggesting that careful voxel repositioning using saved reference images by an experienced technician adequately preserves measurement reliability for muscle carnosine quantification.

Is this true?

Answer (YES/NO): NO